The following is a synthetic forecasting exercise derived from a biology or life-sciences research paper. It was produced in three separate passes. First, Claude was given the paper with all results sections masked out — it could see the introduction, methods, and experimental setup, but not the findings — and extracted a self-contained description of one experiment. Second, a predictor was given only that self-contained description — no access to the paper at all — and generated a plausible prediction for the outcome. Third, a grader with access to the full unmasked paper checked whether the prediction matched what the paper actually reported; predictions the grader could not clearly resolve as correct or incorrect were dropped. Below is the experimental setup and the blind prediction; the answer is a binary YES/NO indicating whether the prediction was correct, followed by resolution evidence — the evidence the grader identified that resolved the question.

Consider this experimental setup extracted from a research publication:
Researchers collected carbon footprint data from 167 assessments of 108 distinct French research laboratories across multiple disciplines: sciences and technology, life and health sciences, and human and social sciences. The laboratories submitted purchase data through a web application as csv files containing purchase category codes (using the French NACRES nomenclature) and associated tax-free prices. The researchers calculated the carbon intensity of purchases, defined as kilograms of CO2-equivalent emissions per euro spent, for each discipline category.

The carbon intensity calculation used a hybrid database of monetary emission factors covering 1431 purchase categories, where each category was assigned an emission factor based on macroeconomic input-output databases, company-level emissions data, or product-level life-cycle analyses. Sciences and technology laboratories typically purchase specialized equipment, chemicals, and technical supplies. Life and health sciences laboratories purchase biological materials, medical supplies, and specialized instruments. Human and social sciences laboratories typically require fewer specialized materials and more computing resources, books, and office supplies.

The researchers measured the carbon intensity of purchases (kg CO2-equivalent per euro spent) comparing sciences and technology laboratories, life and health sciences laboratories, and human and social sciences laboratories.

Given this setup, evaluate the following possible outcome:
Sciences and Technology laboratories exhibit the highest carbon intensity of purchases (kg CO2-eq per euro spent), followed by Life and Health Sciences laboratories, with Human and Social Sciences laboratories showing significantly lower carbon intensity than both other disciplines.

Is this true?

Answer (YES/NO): NO